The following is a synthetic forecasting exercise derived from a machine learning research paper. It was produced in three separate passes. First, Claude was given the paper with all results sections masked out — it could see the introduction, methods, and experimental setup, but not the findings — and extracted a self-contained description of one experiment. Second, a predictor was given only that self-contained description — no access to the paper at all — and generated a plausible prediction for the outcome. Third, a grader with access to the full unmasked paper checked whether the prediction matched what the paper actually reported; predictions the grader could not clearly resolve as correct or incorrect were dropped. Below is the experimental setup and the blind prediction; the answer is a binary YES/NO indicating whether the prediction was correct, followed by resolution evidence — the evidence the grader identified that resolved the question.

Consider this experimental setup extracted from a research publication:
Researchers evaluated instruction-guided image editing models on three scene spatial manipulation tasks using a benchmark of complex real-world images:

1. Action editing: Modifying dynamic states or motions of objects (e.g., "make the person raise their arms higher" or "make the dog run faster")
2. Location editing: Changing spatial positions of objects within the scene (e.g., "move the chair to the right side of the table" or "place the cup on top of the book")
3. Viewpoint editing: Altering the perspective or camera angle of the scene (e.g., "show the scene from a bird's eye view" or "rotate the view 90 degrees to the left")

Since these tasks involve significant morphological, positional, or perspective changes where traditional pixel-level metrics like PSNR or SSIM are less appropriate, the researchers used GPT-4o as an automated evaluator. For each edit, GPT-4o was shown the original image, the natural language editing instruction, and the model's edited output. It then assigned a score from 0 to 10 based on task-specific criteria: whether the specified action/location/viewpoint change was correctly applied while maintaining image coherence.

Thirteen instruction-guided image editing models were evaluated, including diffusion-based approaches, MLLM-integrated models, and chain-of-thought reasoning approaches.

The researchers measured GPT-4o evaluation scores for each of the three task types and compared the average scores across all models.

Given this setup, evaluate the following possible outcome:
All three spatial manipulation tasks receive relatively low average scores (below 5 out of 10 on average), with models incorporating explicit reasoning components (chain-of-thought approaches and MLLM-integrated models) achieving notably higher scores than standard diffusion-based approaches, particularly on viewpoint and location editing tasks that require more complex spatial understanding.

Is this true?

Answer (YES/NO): NO